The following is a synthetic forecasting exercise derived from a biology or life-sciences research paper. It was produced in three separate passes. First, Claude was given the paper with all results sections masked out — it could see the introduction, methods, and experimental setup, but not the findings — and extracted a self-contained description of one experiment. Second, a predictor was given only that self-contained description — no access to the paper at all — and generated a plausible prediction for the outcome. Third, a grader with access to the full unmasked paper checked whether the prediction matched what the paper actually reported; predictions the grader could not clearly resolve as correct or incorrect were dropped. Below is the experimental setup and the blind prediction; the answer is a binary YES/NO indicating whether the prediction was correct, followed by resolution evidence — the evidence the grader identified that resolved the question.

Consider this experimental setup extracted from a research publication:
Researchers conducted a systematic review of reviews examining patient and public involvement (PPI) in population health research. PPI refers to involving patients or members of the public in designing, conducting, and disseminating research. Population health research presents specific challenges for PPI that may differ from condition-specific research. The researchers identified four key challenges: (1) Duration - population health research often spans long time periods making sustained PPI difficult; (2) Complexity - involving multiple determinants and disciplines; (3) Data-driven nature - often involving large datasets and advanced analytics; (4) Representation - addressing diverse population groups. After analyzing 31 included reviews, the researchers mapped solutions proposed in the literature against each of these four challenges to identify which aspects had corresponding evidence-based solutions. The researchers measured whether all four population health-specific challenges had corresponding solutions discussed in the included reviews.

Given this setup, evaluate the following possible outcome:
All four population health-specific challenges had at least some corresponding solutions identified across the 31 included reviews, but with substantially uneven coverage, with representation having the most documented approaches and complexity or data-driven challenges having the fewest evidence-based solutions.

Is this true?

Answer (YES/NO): NO